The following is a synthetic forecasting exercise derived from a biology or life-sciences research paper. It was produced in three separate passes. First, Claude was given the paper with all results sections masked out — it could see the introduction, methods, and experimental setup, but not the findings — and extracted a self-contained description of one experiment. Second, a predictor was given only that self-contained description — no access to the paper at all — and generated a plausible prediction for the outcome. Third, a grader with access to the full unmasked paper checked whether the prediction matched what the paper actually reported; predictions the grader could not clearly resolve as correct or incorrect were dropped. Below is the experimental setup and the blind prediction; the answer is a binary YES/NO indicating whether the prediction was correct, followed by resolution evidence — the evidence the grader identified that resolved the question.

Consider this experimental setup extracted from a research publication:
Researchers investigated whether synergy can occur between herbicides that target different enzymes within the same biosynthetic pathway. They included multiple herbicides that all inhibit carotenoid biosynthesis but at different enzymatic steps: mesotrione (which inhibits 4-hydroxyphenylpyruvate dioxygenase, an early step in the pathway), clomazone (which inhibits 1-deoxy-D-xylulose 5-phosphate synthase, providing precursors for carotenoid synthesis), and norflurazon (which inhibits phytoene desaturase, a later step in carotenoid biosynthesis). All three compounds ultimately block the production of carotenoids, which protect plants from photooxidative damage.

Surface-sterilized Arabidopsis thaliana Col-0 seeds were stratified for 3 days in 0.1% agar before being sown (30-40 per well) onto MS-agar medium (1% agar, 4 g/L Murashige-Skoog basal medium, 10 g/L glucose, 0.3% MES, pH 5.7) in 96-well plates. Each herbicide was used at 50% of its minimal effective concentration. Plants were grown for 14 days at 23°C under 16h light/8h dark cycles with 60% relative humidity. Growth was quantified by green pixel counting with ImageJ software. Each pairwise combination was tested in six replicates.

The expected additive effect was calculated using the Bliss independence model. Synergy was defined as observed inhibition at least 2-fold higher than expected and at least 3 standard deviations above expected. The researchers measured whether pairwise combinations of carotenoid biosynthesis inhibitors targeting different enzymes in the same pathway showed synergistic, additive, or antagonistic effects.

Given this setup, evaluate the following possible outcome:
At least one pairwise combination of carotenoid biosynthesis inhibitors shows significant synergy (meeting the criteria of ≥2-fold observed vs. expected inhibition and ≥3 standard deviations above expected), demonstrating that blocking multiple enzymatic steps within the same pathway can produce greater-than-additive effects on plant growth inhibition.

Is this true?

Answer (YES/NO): YES